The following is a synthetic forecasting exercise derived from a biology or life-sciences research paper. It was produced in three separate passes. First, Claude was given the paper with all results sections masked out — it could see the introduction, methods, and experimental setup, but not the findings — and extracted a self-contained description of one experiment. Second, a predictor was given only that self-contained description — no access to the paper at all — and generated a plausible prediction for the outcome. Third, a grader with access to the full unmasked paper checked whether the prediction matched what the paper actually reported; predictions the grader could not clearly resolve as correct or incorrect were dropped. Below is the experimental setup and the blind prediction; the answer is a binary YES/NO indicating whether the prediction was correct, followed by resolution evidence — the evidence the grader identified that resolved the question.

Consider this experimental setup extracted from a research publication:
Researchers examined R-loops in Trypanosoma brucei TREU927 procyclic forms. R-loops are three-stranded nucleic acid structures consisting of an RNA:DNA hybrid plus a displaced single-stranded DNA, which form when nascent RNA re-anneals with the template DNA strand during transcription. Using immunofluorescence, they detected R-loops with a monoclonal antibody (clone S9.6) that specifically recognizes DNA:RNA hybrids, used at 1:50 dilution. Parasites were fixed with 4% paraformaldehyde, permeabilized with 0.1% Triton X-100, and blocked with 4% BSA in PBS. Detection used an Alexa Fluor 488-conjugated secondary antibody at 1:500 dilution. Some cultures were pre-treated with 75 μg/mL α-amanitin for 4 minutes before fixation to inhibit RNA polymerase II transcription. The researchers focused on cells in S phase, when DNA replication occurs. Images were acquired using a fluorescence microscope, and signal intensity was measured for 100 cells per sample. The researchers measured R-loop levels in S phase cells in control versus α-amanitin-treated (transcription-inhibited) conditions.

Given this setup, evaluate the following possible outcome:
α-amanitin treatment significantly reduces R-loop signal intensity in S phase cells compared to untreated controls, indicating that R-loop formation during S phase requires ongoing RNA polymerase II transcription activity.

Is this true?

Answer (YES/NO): YES